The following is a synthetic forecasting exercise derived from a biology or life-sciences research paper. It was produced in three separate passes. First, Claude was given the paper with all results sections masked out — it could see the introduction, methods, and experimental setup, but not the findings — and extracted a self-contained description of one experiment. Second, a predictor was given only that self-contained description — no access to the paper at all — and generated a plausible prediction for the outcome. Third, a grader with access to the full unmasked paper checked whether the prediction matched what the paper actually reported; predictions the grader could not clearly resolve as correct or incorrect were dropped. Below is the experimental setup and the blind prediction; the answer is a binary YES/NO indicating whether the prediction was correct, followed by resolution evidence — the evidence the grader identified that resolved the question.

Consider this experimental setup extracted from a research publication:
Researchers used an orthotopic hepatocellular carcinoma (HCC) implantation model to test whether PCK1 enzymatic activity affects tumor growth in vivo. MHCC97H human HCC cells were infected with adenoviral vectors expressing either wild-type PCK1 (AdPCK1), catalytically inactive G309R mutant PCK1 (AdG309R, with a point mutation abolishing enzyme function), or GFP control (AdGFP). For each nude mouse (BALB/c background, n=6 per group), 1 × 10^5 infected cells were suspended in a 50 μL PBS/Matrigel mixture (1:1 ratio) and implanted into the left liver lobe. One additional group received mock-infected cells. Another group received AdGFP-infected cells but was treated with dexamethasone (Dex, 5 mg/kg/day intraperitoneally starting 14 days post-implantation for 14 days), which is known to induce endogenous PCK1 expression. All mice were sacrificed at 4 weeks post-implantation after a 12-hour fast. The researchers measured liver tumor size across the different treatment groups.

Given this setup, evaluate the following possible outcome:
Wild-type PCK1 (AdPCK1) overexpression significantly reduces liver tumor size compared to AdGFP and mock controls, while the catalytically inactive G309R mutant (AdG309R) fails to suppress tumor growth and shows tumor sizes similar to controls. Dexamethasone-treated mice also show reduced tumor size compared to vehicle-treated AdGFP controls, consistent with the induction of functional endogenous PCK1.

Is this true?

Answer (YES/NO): YES